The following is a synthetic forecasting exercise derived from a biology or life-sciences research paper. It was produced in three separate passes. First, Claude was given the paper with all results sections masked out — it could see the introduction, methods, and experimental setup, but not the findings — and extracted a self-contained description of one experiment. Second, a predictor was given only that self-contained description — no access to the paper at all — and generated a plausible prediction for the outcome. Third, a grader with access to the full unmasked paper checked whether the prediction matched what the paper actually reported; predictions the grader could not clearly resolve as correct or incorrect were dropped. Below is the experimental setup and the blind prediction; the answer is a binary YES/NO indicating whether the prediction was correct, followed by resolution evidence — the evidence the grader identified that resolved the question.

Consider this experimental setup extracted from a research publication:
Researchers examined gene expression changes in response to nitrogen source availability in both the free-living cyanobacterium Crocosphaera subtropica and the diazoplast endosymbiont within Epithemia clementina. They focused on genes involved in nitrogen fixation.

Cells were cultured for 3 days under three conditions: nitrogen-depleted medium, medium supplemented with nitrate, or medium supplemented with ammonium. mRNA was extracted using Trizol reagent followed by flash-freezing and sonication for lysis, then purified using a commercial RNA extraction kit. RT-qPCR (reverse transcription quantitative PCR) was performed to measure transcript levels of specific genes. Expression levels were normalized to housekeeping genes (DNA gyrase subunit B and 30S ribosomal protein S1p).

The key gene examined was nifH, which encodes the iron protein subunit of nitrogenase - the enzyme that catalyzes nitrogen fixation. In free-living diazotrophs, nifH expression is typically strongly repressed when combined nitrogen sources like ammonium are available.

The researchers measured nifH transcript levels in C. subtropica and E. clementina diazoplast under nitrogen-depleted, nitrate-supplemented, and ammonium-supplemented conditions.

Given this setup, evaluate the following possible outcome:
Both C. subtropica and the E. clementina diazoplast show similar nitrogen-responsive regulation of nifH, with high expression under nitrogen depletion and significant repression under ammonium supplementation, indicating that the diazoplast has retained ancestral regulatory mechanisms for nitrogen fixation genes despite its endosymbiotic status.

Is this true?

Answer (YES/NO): NO